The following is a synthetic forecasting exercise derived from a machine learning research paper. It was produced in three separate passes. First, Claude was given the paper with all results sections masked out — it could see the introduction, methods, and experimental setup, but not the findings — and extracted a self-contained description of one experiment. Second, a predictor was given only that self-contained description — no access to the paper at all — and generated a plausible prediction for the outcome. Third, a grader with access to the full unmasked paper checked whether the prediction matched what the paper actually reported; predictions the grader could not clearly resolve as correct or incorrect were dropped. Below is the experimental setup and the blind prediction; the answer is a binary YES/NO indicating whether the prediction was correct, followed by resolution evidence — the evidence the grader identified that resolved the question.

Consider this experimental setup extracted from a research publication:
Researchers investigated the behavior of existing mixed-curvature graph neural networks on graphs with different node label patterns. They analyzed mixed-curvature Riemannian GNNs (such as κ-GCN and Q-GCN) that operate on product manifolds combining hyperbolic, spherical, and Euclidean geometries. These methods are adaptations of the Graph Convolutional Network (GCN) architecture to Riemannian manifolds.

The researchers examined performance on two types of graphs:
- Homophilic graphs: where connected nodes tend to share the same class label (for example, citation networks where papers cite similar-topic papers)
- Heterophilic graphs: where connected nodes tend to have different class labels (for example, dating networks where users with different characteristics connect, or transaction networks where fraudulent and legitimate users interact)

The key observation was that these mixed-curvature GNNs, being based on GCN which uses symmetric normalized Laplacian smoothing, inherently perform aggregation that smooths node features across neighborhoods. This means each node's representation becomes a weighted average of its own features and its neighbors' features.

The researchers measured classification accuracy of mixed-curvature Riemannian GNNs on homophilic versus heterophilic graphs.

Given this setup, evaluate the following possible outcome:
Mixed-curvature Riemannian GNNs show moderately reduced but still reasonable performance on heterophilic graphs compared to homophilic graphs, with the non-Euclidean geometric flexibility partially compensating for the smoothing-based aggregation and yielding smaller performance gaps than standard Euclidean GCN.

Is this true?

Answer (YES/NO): NO